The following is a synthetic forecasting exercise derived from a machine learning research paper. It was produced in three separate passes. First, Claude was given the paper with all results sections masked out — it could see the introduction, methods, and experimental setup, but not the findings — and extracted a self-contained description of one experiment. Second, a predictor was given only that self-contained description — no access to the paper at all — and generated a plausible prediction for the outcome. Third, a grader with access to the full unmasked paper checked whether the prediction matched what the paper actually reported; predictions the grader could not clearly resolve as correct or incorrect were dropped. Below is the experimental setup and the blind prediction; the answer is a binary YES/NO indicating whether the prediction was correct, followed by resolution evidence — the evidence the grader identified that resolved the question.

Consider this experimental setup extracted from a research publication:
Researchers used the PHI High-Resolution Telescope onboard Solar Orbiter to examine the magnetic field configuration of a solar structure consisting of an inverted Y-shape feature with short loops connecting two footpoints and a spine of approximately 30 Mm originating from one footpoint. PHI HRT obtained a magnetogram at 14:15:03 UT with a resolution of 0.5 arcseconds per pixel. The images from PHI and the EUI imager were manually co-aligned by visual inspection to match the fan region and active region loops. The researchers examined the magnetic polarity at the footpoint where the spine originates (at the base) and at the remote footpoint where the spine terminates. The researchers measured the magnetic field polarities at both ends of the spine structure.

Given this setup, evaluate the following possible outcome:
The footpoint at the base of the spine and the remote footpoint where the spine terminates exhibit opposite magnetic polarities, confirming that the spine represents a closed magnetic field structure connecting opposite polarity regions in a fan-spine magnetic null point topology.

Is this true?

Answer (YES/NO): YES